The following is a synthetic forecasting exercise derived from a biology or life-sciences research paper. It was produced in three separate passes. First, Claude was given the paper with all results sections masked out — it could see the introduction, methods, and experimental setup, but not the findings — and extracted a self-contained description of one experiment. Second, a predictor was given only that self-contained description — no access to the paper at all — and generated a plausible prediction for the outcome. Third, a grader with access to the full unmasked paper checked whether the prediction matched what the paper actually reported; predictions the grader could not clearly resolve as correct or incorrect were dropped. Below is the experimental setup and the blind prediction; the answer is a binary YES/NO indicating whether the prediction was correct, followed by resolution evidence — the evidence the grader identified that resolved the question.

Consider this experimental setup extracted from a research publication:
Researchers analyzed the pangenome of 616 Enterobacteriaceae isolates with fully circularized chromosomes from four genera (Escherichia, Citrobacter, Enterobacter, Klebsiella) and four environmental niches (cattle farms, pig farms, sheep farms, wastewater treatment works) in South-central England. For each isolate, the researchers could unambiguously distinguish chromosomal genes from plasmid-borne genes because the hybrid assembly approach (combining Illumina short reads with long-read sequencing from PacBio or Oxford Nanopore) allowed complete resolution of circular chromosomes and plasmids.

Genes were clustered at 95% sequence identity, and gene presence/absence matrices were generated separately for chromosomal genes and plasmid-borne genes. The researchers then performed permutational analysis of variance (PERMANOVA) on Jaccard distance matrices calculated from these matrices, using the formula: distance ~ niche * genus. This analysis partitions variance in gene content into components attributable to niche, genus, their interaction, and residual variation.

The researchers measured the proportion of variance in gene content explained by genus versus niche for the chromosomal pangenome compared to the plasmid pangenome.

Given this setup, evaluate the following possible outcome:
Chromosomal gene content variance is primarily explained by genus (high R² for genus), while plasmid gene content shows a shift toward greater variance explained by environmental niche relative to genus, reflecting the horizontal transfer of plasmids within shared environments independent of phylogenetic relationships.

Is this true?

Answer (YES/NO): YES